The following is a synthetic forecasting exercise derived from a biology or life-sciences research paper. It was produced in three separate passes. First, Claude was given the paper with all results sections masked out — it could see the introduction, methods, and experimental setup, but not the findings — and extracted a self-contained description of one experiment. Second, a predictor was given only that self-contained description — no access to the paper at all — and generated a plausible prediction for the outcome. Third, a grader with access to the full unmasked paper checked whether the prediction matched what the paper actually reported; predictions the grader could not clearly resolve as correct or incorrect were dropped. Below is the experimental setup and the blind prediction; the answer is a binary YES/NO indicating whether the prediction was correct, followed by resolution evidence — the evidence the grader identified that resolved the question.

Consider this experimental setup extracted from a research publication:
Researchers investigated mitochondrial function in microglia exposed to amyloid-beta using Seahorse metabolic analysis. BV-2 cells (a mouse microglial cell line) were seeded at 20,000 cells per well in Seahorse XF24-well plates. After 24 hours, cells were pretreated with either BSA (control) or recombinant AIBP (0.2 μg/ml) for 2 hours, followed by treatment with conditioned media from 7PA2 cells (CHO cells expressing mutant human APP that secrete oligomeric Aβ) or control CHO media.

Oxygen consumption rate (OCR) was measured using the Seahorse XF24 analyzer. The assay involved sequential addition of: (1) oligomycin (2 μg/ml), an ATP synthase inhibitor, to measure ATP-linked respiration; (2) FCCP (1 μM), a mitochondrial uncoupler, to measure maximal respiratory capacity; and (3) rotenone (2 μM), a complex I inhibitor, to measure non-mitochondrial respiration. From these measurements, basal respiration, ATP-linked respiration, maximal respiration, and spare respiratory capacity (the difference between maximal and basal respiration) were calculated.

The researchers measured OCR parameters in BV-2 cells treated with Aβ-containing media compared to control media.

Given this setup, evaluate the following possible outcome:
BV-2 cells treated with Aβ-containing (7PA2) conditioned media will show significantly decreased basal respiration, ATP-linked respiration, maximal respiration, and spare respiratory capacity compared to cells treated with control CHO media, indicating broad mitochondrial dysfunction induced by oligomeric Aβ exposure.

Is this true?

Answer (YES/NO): YES